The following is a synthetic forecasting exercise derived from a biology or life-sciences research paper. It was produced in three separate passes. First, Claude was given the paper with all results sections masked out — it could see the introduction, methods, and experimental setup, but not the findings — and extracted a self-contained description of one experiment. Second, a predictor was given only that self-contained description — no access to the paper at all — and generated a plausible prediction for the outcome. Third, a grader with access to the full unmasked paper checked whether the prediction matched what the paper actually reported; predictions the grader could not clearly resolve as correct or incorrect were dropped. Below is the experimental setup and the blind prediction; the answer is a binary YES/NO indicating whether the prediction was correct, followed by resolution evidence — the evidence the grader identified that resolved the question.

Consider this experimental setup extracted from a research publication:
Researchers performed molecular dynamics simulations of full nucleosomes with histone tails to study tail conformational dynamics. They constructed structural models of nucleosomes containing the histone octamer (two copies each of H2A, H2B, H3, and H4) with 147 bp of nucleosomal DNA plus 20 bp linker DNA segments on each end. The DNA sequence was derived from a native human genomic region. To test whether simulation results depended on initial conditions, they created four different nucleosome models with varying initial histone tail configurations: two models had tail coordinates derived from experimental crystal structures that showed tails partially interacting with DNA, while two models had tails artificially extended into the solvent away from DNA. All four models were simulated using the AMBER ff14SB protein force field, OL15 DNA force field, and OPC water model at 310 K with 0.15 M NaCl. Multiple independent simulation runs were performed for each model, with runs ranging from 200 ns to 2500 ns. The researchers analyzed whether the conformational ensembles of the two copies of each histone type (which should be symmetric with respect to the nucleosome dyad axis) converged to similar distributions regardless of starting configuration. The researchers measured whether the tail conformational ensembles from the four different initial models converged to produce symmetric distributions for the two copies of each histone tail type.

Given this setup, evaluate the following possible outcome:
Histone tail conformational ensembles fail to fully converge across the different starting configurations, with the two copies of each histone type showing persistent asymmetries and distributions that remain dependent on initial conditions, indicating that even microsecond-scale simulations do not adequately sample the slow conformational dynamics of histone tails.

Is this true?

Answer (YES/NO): NO